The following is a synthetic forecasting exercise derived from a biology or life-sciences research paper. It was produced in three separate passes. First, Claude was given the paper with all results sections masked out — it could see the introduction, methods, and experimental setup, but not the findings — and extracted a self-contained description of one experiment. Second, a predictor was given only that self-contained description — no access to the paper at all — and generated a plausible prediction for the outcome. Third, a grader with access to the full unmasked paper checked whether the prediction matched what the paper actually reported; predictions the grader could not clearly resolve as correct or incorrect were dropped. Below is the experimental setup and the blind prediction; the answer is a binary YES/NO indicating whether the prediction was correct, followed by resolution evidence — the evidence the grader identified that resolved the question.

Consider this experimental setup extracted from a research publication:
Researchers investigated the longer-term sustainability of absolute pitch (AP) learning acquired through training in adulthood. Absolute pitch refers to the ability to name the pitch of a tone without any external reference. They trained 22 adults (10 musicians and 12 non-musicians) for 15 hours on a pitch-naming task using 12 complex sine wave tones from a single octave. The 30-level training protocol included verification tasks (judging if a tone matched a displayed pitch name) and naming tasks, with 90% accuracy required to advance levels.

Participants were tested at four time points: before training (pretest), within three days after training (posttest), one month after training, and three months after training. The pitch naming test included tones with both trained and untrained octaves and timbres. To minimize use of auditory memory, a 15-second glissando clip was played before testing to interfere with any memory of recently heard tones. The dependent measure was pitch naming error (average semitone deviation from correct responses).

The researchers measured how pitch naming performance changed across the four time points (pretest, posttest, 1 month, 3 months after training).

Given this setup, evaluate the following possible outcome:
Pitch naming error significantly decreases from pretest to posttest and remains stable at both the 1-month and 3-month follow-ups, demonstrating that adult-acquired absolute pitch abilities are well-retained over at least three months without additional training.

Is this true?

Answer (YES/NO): YES